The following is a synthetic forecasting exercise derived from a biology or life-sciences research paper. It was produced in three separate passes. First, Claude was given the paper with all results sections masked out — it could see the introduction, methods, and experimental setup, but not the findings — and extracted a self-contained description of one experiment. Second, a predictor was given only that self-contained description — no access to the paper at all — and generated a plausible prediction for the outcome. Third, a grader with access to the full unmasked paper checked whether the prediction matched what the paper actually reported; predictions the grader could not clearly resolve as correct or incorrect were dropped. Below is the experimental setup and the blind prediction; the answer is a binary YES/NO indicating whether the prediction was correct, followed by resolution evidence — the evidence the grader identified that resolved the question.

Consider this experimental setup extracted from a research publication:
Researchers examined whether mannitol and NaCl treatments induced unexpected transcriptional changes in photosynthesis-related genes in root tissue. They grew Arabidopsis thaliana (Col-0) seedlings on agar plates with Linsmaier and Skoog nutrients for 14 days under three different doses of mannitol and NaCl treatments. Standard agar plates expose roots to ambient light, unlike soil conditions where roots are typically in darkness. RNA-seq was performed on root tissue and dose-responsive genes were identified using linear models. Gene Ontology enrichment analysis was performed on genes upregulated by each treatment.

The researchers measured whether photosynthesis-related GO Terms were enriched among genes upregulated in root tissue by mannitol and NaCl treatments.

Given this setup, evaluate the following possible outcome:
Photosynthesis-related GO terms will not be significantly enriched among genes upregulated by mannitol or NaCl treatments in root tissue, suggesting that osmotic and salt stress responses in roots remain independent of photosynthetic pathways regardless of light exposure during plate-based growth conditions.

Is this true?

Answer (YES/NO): NO